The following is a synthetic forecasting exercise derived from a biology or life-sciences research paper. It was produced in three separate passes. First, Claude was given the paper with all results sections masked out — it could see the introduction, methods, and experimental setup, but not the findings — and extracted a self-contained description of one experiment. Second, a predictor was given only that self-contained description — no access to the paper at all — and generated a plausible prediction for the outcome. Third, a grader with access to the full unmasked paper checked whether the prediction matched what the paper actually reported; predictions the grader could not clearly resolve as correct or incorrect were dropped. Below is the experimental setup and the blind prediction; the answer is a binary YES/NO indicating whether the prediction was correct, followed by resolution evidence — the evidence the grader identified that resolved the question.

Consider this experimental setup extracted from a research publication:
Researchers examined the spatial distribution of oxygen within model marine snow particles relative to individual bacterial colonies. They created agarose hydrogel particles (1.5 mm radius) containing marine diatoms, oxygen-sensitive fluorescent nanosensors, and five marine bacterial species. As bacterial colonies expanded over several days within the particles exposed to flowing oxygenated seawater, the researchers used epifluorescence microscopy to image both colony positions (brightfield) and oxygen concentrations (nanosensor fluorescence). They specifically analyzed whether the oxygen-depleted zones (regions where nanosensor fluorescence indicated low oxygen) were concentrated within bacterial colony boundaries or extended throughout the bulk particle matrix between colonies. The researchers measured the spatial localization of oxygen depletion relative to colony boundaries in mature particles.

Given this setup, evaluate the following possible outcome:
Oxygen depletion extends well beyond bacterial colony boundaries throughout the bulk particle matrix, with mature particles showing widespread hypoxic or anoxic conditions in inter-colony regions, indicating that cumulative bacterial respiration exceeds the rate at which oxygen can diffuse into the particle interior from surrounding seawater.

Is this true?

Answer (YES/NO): YES